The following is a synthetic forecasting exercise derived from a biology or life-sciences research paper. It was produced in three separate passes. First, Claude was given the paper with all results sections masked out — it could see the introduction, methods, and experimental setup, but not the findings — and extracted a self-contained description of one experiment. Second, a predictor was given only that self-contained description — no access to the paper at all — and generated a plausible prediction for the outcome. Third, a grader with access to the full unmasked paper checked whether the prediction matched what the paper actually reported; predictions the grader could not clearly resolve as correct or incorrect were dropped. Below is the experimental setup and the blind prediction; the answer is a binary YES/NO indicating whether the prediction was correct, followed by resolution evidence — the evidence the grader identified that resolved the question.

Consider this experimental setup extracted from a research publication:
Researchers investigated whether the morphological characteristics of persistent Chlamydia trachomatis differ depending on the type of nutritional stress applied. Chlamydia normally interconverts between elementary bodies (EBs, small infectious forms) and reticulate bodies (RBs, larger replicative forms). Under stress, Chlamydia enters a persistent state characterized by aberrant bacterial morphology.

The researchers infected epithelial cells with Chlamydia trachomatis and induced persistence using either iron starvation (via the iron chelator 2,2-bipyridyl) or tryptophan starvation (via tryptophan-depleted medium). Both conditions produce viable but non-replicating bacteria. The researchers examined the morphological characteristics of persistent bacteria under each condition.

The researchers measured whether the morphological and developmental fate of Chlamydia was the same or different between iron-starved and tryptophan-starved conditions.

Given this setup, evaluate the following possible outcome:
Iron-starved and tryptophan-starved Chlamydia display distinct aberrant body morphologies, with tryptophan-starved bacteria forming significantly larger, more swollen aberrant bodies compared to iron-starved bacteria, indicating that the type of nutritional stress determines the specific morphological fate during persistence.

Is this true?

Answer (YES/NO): NO